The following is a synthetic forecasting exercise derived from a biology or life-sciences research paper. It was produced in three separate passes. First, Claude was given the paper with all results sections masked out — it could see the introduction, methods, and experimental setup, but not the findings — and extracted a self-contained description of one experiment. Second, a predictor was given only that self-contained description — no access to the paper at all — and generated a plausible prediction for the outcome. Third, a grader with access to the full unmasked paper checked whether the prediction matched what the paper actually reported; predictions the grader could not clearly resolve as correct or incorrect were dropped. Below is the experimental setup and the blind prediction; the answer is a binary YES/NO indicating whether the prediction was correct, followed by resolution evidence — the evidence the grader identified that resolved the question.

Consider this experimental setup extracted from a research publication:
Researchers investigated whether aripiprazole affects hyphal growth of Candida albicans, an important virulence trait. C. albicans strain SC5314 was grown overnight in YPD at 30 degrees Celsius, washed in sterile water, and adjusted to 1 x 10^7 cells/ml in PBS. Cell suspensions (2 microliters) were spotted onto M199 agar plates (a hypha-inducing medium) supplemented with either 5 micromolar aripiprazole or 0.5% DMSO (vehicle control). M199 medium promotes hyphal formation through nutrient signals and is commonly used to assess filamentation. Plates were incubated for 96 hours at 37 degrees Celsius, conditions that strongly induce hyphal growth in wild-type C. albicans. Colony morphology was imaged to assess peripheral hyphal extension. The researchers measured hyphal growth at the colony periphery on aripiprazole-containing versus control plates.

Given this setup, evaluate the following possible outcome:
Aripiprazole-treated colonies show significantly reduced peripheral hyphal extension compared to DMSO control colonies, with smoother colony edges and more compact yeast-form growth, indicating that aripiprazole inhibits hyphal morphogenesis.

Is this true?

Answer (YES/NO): YES